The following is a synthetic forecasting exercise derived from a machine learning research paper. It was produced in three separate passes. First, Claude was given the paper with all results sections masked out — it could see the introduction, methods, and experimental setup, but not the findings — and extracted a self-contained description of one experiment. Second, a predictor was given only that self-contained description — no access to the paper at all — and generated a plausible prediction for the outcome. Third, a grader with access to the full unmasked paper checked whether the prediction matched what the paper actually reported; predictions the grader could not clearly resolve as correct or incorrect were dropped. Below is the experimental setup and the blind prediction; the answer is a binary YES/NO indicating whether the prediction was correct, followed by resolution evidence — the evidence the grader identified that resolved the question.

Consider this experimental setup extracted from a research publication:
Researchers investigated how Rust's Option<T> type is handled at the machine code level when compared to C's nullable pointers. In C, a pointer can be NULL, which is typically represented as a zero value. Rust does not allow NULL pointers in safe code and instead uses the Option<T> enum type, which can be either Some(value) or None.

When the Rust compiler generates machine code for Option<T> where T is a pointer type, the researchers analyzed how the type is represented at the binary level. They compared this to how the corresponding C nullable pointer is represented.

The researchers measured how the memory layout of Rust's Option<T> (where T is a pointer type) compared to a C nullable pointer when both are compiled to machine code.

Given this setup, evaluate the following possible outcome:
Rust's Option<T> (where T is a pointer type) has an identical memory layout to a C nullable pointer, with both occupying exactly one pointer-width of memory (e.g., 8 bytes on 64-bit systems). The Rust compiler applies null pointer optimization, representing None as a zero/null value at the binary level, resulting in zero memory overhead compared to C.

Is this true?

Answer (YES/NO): YES